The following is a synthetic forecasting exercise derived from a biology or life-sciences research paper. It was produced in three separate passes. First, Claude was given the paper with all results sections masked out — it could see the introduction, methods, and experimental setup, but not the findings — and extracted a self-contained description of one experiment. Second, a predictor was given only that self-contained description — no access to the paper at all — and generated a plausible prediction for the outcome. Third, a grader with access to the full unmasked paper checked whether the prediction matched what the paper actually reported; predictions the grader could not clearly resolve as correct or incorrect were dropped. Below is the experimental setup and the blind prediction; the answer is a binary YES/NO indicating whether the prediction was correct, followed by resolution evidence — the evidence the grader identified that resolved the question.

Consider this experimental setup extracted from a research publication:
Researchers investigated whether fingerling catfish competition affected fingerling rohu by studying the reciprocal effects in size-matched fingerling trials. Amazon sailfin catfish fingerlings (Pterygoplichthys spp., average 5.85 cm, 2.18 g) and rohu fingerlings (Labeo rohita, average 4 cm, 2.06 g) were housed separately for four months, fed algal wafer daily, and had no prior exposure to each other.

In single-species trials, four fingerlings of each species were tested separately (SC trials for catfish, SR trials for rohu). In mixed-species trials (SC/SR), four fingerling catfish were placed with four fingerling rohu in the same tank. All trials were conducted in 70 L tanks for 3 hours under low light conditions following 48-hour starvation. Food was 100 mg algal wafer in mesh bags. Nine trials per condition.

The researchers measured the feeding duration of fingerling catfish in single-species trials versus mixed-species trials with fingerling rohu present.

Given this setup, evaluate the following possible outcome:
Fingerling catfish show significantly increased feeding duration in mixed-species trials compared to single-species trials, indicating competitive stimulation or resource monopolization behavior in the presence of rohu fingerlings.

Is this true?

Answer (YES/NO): NO